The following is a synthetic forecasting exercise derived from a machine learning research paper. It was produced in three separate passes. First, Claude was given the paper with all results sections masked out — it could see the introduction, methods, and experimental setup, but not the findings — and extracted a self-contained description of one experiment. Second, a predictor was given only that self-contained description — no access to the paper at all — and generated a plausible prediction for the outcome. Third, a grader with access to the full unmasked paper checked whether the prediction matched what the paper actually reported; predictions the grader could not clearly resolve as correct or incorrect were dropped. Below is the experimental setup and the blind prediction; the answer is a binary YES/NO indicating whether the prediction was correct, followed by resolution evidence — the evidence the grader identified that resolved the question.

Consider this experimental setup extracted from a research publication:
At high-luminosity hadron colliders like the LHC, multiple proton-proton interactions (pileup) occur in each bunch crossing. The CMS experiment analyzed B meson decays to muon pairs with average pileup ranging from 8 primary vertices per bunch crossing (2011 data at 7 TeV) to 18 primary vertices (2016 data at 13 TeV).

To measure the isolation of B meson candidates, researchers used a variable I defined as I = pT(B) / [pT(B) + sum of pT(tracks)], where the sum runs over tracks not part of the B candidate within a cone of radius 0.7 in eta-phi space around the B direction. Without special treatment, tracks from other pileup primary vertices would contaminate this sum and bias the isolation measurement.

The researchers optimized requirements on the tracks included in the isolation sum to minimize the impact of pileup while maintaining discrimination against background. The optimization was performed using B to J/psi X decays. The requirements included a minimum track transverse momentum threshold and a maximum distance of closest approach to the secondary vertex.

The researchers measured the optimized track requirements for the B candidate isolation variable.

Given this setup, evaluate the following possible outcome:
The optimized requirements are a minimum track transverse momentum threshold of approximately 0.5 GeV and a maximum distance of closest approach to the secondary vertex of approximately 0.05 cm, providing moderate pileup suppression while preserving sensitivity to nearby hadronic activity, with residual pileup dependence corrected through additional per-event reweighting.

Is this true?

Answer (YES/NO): NO